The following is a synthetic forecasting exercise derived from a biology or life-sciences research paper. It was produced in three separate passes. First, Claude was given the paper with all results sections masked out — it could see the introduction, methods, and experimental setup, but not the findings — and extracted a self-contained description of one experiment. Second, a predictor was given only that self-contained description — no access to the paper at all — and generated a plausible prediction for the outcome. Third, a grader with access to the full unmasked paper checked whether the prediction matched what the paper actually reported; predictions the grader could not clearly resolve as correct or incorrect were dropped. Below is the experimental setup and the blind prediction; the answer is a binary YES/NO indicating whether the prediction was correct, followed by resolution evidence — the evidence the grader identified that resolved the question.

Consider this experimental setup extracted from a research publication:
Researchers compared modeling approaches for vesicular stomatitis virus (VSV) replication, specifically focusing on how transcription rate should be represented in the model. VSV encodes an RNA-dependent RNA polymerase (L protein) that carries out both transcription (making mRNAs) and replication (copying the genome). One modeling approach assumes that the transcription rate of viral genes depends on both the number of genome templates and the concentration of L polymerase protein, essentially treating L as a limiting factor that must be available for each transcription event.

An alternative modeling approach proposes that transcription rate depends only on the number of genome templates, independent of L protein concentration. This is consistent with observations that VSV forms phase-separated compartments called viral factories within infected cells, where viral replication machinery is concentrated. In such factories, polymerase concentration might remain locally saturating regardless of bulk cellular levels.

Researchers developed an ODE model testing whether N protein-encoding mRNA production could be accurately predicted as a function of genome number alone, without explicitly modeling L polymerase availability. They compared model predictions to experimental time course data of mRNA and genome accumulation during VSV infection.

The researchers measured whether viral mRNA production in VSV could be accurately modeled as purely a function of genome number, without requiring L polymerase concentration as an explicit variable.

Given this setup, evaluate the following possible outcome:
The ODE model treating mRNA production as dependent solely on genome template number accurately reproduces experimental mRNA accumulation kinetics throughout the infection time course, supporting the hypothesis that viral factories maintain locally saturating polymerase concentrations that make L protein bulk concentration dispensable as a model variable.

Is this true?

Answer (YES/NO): YES